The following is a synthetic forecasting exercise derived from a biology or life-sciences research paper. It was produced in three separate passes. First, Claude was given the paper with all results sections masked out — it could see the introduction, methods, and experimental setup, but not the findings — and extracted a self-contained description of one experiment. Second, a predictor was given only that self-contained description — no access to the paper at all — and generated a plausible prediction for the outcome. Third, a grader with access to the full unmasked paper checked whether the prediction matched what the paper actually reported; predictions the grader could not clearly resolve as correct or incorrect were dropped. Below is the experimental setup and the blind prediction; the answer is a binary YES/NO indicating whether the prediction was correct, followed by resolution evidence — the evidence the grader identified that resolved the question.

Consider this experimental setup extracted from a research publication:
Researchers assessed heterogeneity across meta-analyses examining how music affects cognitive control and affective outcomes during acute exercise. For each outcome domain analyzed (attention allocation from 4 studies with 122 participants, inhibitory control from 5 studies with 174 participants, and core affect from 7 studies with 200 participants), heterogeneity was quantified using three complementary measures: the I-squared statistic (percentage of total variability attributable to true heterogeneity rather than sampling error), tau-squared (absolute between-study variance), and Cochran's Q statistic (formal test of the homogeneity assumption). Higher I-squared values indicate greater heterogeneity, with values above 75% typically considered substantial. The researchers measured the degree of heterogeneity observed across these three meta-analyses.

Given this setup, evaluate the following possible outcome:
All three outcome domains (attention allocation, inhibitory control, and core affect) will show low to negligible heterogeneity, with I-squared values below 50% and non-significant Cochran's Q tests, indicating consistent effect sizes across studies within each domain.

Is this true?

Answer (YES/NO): NO